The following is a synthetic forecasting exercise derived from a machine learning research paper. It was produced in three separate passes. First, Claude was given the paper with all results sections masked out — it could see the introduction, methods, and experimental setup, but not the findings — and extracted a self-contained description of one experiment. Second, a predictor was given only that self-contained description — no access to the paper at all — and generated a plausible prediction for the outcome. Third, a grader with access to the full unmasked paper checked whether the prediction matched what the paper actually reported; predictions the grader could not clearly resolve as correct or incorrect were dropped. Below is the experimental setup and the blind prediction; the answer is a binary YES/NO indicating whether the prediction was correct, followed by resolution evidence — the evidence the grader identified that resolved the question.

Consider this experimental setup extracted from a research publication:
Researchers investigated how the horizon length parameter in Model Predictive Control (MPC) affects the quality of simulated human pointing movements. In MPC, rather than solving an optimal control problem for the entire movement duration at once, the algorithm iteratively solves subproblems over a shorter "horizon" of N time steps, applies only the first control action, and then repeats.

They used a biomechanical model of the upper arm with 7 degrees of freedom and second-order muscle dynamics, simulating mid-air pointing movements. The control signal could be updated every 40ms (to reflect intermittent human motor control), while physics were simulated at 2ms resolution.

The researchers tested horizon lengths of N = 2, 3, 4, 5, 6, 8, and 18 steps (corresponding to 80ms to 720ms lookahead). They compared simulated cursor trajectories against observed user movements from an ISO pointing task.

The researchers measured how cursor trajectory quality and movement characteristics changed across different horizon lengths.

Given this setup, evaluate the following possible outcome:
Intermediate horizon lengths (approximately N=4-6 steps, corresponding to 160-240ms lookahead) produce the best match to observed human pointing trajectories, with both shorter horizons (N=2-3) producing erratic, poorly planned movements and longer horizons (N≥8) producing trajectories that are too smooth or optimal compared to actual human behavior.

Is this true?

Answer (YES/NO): NO